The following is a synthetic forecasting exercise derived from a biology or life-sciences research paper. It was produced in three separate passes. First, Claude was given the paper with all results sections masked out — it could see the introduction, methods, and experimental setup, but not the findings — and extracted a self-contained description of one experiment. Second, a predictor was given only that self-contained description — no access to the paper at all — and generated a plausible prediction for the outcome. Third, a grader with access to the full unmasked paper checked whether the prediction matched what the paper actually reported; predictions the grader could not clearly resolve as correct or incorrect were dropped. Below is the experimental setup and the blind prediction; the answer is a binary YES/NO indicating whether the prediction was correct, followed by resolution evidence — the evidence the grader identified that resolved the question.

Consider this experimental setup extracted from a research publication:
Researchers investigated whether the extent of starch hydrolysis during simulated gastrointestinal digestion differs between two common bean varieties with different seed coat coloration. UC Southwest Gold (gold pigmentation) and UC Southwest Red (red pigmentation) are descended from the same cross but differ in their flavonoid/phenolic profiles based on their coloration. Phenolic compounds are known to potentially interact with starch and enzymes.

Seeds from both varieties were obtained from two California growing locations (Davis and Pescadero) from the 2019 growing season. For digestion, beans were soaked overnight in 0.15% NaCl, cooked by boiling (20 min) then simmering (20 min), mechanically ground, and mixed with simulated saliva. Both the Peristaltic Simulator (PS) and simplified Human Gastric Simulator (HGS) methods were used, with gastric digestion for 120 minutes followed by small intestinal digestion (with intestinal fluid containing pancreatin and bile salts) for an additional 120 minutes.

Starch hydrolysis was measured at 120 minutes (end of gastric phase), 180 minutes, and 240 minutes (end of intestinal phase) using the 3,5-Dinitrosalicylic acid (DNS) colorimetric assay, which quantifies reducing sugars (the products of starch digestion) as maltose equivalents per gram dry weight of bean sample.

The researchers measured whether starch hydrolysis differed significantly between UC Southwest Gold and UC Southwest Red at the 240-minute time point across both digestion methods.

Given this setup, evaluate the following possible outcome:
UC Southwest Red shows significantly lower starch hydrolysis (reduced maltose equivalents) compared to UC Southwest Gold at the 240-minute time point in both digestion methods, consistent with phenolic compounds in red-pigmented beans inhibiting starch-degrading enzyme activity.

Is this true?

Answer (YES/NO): NO